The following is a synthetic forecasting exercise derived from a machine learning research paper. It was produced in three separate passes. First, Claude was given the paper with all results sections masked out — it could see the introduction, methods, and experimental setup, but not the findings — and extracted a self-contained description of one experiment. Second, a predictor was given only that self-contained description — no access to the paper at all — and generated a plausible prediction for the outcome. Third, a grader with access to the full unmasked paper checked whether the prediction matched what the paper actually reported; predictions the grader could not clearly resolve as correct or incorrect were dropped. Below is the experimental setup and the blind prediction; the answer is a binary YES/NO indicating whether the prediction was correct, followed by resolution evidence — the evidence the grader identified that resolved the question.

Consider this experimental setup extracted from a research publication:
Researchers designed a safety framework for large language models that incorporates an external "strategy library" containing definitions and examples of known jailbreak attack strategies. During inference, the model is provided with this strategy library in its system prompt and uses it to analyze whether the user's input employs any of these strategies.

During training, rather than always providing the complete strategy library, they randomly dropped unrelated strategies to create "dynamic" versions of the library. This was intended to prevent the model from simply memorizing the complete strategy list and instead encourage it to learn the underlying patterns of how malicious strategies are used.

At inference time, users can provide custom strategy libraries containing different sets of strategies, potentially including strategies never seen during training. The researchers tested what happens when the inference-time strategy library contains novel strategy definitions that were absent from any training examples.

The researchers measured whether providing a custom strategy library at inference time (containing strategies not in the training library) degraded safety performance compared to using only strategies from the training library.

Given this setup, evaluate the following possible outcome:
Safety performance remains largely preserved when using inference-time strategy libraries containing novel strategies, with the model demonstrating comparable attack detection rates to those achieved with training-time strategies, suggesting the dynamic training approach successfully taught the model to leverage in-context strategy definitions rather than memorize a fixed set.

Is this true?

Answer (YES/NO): YES